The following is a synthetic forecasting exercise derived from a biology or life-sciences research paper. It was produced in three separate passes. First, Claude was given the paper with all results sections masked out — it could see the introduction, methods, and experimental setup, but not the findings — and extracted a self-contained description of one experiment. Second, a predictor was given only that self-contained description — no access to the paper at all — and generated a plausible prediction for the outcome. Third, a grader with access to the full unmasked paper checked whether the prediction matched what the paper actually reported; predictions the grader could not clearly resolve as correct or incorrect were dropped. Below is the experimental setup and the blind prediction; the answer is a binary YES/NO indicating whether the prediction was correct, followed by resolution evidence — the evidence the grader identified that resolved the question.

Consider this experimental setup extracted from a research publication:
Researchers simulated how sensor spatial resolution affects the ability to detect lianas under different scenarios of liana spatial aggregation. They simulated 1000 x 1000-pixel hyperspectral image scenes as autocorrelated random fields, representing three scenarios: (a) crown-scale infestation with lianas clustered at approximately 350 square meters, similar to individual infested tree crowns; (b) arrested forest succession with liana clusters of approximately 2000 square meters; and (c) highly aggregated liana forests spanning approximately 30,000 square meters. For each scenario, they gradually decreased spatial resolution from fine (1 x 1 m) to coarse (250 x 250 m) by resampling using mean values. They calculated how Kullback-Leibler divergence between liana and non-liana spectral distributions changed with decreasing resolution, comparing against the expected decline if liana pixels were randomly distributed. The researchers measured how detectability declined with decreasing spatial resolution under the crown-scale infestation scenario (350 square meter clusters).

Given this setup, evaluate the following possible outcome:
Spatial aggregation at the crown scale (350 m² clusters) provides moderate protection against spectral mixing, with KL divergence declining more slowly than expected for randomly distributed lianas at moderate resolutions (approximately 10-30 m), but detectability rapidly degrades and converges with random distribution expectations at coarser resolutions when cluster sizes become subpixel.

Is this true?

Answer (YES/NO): NO